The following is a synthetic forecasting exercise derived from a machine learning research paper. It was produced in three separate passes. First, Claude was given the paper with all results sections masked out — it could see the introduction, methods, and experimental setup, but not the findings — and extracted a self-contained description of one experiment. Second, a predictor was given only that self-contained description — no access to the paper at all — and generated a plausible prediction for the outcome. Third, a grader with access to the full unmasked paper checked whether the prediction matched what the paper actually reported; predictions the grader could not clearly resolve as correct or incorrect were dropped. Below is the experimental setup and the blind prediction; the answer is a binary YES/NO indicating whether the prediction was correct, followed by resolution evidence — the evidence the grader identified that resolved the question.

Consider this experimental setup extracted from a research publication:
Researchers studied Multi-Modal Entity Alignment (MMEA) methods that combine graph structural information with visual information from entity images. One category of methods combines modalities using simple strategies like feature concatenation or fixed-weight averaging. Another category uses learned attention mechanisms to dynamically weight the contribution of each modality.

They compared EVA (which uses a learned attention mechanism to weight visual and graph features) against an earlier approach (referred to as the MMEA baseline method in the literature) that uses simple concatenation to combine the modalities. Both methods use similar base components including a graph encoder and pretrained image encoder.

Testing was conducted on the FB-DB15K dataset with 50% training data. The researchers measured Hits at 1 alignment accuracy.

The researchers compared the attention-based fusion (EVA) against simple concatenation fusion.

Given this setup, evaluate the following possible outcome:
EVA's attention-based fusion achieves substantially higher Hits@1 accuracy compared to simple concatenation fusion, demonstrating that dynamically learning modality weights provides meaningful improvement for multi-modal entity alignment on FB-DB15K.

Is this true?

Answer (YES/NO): NO